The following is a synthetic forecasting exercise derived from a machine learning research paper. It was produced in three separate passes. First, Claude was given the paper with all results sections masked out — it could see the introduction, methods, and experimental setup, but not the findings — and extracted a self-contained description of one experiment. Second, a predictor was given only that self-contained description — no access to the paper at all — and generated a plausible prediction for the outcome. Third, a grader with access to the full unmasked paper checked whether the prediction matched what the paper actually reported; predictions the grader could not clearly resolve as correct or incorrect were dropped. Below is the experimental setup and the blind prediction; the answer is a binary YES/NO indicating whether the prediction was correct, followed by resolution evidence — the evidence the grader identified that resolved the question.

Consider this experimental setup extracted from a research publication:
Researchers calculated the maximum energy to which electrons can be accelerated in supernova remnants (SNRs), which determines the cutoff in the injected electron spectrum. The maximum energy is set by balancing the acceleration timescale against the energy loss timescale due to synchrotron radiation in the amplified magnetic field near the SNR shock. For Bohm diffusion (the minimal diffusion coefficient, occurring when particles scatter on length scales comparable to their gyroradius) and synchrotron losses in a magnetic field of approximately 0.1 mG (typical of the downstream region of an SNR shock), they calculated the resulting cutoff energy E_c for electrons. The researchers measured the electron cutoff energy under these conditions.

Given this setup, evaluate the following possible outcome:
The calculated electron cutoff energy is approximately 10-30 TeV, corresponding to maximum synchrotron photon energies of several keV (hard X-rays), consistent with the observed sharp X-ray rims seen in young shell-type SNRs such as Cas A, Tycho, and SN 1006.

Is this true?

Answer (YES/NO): NO